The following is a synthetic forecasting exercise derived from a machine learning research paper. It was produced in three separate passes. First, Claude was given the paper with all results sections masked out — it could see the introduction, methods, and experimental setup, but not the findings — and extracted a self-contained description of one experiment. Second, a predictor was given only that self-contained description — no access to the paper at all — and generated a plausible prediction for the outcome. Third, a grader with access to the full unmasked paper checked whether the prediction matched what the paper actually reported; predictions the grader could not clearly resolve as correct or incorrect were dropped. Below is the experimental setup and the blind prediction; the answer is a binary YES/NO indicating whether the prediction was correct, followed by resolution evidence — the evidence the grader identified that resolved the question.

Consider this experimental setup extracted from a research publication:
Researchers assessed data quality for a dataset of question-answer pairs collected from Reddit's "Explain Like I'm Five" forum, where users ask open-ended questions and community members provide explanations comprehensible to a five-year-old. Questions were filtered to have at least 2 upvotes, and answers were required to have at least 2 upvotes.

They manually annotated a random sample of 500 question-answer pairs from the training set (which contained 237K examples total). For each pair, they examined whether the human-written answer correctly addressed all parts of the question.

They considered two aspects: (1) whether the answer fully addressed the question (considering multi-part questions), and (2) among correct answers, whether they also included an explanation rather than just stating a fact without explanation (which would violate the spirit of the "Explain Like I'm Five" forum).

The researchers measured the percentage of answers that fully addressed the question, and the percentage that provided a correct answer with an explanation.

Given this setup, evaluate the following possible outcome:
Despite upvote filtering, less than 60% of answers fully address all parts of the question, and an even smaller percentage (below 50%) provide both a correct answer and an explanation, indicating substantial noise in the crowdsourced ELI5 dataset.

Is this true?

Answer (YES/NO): NO